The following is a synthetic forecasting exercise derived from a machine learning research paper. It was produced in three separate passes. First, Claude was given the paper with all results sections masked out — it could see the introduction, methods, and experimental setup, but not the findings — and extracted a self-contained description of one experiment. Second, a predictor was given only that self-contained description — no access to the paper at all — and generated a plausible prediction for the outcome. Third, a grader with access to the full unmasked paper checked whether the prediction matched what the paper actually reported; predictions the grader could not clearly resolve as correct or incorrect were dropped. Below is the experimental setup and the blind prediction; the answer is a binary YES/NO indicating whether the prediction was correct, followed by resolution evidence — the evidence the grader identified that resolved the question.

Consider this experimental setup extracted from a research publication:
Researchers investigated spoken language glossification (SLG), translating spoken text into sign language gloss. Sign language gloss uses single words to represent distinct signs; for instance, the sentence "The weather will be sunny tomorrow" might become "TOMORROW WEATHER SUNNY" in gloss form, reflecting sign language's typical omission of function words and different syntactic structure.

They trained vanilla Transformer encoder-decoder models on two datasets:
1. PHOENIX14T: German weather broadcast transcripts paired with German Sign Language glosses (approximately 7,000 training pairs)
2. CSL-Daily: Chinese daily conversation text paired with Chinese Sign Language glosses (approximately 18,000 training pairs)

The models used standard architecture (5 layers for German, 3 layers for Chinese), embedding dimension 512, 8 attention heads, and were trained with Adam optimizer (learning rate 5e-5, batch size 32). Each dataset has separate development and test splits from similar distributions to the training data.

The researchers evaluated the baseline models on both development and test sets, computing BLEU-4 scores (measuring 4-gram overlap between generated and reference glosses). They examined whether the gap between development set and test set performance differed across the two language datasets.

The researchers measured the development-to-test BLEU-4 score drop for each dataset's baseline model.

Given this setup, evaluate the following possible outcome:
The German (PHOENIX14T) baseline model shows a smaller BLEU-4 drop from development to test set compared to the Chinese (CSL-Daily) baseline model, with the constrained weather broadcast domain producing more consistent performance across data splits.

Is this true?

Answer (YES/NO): NO